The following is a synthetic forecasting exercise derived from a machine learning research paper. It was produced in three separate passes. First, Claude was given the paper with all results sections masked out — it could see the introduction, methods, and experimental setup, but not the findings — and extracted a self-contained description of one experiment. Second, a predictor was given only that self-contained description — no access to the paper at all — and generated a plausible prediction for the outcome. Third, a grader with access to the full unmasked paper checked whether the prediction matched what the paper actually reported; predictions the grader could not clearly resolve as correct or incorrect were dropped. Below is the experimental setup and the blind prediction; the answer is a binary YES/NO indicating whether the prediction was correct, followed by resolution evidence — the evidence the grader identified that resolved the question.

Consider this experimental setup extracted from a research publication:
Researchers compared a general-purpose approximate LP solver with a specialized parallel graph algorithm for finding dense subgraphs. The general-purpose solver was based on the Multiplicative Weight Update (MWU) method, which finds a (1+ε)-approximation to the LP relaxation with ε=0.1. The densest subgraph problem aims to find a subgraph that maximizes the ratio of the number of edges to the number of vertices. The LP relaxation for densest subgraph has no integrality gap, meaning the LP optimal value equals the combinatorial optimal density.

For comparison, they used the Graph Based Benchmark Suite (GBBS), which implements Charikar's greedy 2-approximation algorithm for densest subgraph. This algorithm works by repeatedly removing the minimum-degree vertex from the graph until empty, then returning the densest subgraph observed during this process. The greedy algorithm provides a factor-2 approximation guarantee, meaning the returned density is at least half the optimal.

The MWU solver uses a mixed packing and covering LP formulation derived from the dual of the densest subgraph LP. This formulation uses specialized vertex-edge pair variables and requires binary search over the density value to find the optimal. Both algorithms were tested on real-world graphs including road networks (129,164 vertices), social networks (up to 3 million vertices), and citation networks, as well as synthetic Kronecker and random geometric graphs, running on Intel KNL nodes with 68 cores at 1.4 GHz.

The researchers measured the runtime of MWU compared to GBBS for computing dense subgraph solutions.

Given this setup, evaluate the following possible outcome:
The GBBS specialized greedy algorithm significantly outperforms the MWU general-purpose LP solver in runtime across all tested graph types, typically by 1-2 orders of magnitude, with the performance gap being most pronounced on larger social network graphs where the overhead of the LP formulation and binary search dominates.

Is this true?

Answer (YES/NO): NO